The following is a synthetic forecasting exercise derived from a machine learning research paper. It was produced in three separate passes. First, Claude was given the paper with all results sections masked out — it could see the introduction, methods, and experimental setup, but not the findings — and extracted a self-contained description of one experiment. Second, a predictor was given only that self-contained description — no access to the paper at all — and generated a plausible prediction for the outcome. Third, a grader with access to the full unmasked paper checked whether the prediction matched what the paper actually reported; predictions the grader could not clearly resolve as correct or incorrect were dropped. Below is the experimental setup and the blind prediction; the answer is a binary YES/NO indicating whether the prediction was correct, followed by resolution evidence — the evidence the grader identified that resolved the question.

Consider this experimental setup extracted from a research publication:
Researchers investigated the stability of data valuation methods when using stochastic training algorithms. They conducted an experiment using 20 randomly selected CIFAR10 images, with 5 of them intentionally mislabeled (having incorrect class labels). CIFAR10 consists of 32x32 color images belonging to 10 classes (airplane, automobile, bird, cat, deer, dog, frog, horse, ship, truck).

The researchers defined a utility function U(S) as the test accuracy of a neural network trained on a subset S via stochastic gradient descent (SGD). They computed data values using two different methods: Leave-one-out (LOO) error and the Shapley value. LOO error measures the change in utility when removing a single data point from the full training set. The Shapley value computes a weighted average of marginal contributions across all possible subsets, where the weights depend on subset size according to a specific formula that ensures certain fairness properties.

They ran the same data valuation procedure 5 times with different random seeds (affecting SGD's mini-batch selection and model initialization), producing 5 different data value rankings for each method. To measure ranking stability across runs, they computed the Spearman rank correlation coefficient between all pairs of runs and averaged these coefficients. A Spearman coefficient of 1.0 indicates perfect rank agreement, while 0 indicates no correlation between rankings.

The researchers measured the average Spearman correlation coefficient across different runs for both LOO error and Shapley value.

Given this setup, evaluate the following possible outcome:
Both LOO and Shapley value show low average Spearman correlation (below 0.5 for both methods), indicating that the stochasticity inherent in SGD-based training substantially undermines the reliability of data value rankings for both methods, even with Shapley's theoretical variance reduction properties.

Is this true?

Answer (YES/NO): YES